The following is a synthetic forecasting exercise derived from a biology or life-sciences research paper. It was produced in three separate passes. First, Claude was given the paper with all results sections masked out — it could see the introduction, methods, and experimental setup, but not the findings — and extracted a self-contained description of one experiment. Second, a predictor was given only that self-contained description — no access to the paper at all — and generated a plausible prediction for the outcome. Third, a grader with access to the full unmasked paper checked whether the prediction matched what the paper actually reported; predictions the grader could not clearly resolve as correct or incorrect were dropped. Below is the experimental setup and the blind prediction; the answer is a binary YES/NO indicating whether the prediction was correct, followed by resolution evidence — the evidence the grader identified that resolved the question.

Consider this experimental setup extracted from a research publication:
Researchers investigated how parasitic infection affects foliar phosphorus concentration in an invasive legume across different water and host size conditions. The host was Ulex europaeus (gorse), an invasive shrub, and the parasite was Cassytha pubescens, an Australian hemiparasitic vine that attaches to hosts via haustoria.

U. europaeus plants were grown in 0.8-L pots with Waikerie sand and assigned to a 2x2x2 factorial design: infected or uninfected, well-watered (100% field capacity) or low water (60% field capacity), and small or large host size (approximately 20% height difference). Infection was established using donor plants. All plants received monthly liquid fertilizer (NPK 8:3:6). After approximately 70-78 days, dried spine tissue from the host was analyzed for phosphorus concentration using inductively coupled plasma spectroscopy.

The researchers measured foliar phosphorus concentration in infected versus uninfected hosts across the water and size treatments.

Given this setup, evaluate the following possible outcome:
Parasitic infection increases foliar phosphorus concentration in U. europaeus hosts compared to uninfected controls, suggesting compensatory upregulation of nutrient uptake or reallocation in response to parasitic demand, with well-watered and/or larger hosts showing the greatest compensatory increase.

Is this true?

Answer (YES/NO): NO